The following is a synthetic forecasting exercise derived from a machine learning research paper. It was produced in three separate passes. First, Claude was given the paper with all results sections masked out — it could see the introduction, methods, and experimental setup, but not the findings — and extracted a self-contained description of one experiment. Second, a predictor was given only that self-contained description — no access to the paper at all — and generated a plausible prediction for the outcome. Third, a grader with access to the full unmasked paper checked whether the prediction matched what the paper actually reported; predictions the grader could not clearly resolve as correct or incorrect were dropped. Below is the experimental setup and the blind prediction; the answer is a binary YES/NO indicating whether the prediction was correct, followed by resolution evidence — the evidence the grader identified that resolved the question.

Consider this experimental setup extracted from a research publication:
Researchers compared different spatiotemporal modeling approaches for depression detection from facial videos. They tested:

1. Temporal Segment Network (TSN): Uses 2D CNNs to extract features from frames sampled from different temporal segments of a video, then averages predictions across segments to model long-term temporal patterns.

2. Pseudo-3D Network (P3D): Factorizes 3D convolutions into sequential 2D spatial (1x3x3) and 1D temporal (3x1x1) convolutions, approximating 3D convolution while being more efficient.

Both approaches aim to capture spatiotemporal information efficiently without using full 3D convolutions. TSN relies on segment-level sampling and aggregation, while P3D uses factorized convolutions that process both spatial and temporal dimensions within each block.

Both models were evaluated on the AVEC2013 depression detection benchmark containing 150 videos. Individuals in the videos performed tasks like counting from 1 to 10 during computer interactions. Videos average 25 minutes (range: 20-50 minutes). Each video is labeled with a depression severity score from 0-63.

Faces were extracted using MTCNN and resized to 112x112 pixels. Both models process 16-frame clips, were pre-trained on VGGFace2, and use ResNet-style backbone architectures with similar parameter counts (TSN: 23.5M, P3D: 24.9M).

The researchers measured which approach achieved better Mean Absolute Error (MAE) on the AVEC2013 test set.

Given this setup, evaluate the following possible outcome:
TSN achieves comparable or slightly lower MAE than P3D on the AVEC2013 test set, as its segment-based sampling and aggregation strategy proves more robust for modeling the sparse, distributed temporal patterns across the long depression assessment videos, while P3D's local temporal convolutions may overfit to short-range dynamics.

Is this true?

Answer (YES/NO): YES